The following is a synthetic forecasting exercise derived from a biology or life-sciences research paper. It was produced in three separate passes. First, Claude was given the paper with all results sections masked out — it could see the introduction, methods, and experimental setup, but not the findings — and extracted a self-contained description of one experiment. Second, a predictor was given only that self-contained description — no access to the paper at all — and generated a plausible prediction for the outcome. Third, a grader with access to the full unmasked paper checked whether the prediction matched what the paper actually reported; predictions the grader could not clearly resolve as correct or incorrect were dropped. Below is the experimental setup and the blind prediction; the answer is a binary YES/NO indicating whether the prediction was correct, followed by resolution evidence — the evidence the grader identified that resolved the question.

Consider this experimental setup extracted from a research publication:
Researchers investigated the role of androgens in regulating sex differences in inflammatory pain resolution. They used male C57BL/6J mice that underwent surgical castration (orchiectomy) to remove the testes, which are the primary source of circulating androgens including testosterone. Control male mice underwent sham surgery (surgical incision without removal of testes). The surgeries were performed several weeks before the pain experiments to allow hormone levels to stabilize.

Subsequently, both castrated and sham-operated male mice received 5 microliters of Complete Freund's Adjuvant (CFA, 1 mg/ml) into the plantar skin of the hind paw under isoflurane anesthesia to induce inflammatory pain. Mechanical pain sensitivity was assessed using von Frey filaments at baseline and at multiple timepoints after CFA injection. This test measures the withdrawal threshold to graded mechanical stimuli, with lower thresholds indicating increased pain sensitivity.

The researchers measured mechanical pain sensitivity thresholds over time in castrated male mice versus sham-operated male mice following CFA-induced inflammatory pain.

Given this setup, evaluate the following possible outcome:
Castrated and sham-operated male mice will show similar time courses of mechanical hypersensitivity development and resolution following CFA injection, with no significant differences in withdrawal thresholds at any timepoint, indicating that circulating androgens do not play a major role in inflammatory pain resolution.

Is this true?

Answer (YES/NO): NO